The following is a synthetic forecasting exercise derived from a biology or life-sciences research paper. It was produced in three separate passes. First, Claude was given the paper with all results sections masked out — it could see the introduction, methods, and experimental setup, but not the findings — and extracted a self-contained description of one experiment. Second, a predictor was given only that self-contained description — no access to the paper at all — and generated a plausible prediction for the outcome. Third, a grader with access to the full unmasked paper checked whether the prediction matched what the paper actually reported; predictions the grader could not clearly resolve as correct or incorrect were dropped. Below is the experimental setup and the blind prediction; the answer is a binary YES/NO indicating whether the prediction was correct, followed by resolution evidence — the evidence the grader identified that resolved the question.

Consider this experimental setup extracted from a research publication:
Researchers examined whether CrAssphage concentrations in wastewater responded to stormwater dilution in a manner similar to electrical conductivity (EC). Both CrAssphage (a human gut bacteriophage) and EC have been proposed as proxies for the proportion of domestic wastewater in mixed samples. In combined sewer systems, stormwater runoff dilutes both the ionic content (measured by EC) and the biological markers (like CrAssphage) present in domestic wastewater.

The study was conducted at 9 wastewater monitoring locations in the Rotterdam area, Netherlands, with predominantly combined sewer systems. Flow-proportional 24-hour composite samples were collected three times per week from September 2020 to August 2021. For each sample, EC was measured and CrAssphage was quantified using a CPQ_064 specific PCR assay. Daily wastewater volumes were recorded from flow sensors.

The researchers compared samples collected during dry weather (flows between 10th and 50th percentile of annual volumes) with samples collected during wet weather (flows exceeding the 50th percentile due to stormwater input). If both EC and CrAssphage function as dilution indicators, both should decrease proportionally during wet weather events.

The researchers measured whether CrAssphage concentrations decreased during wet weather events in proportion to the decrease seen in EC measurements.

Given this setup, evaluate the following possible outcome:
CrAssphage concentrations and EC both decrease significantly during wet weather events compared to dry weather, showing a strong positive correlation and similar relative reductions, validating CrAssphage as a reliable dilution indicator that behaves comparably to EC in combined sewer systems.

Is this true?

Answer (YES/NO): YES